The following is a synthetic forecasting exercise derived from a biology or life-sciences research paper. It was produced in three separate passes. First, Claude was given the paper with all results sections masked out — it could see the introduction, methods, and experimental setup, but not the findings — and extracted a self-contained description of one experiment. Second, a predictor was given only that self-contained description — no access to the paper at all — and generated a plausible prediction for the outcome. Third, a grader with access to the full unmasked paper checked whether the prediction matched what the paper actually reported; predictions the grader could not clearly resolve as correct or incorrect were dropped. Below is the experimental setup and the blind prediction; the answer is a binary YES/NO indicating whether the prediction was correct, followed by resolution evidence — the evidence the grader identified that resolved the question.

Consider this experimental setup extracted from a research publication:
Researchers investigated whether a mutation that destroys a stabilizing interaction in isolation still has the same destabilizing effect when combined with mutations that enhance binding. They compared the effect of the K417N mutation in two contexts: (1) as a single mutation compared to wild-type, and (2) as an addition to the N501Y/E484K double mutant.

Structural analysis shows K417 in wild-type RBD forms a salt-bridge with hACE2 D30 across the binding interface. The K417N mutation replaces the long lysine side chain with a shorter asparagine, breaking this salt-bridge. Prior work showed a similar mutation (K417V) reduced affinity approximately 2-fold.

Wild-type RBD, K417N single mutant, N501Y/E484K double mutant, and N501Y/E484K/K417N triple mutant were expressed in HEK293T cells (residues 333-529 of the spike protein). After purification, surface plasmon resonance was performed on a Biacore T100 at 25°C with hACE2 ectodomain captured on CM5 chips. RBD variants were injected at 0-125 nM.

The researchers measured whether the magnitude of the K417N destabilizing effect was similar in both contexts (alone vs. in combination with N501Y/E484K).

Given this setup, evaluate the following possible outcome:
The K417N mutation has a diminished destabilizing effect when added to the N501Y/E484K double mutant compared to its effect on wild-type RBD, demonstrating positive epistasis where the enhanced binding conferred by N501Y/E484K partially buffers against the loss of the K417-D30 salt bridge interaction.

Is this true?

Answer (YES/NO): NO